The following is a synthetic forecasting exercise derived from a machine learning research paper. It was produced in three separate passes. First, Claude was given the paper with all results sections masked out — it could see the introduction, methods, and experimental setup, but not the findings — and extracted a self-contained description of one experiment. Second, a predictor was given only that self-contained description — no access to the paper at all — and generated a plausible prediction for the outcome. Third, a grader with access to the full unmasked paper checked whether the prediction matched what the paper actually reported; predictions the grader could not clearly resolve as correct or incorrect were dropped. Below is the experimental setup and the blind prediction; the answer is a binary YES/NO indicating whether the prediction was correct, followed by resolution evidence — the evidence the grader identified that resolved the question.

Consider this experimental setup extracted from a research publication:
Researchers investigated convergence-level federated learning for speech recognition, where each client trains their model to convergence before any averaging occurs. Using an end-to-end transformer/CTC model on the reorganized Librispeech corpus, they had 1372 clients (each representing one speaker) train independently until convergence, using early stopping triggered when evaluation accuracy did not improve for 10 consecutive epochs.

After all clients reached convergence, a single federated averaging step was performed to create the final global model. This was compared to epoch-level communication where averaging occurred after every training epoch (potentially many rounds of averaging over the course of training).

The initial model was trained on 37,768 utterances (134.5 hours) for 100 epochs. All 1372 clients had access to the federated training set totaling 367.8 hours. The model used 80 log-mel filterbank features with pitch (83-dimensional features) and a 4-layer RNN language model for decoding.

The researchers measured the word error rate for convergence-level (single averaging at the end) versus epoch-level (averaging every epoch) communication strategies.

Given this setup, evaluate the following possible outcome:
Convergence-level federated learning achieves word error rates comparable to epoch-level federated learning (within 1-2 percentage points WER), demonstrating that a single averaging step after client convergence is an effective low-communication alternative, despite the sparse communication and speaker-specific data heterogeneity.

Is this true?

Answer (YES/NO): YES